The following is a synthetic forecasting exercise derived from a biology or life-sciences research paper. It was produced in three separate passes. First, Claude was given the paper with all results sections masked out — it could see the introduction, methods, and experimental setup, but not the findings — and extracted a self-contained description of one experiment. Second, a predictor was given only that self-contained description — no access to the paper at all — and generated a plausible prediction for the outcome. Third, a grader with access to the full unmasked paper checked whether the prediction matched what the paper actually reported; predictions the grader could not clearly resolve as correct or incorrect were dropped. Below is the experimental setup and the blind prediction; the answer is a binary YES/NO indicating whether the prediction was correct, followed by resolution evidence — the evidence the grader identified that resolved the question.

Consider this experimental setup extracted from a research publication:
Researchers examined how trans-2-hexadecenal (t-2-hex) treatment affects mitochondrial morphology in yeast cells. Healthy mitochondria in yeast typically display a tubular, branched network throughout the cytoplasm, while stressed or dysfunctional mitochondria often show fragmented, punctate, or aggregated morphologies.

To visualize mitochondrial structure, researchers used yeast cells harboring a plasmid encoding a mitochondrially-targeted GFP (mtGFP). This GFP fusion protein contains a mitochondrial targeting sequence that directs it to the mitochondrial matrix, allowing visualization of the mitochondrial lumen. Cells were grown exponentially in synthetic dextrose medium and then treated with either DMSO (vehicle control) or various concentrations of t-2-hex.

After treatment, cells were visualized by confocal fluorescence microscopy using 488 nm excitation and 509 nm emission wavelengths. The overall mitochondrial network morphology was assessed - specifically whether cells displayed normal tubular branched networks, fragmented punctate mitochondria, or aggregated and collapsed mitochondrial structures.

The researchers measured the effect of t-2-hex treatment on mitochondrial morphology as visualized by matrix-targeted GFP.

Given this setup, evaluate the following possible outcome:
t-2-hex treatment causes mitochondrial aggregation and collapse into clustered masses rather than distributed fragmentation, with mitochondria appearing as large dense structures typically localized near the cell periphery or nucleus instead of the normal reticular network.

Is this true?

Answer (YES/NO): NO